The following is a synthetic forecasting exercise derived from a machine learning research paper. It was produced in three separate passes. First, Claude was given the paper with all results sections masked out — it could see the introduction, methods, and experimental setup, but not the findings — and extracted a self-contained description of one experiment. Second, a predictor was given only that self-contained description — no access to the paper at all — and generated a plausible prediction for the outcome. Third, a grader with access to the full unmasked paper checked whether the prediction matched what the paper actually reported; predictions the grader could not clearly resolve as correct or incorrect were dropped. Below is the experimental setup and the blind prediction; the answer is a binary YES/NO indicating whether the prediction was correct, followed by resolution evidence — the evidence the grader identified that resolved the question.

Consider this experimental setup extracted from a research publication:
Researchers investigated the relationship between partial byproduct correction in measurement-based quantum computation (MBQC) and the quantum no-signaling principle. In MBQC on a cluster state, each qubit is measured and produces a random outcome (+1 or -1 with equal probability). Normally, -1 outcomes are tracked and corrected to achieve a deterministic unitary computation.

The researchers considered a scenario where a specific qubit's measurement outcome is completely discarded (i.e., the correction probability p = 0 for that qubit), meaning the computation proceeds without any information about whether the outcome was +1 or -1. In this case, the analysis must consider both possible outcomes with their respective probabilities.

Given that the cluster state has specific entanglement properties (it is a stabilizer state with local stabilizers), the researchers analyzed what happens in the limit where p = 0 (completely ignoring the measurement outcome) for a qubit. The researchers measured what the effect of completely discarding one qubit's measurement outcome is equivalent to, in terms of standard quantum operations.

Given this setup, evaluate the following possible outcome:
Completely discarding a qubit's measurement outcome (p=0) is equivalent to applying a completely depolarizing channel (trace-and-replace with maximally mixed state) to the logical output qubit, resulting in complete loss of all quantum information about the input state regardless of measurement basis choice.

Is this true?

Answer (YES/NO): NO